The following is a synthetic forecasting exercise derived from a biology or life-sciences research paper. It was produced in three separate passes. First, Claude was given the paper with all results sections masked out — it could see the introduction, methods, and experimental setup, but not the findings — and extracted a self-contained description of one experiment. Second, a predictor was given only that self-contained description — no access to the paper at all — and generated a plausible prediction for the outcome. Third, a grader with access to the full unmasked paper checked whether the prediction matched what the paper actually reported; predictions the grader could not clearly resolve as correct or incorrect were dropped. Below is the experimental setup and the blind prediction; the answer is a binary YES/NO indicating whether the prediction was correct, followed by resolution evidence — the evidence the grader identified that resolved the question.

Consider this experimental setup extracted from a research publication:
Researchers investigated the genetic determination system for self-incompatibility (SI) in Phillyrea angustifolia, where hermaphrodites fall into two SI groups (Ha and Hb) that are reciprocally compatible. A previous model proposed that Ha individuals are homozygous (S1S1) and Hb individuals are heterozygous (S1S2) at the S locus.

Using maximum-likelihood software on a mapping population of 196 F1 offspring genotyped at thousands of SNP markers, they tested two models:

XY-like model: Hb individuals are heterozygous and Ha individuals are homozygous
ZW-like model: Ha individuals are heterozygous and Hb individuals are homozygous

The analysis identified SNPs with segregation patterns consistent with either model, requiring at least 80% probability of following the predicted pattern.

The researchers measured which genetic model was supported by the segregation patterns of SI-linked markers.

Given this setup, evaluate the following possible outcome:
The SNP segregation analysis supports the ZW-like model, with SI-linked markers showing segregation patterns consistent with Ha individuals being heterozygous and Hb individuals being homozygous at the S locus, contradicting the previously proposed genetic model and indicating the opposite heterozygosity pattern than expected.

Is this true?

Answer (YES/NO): NO